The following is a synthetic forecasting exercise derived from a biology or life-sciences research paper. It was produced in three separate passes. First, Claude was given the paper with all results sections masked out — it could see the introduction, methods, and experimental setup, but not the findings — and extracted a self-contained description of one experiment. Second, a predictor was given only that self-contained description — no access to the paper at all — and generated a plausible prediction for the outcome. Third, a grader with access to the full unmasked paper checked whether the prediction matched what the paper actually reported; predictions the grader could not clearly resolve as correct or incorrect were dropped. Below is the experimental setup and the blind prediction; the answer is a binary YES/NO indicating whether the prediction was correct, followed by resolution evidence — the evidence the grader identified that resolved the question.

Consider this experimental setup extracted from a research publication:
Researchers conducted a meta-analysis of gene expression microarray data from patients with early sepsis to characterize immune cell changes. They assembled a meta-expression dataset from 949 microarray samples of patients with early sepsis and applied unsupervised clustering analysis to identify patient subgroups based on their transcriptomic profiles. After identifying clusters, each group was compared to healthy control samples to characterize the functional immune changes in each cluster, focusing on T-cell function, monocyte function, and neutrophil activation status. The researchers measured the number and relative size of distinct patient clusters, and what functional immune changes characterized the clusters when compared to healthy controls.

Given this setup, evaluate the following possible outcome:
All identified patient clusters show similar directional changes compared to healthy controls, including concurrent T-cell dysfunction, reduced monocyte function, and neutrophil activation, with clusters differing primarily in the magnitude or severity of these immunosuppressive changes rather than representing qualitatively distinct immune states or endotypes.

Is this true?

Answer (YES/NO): YES